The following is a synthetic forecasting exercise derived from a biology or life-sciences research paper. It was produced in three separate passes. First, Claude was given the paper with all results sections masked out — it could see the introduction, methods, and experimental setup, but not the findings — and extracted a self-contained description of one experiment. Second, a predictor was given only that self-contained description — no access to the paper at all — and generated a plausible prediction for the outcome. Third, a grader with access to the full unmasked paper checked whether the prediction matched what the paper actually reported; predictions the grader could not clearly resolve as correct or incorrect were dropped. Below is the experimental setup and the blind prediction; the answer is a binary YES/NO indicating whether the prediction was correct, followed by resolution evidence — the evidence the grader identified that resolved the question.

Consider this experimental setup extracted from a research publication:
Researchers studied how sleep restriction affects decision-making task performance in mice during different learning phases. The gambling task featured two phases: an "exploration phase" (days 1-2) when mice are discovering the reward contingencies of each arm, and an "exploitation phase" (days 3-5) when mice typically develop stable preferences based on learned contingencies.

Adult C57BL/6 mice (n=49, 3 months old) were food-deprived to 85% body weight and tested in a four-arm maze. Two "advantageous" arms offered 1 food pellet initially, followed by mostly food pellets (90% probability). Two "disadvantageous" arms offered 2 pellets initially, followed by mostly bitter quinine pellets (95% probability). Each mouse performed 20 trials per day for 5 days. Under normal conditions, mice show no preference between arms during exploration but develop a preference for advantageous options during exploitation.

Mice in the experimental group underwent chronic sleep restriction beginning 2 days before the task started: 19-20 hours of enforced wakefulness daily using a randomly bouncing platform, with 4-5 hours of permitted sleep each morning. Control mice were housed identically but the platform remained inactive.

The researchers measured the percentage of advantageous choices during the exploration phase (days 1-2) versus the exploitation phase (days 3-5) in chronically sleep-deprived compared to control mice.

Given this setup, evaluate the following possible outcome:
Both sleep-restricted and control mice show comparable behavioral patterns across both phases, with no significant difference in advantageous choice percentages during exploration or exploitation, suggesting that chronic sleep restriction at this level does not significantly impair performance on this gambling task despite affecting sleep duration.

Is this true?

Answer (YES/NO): YES